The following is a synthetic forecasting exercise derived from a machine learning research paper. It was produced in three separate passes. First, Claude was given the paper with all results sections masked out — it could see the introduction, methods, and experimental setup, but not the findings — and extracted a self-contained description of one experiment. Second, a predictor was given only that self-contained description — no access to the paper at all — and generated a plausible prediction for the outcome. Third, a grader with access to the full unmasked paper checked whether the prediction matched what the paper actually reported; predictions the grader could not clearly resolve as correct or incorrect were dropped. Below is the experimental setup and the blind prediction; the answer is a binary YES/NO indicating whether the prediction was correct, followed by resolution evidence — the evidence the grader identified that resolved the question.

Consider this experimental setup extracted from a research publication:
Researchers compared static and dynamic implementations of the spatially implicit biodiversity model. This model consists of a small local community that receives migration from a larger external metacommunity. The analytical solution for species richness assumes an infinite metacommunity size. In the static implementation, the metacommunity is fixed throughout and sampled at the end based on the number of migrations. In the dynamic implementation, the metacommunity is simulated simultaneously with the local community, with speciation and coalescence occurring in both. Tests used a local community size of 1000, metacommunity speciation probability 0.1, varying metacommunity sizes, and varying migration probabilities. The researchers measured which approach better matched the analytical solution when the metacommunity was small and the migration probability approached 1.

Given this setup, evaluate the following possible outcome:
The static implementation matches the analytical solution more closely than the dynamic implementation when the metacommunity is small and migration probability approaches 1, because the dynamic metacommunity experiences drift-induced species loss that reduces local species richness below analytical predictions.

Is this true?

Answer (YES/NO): NO